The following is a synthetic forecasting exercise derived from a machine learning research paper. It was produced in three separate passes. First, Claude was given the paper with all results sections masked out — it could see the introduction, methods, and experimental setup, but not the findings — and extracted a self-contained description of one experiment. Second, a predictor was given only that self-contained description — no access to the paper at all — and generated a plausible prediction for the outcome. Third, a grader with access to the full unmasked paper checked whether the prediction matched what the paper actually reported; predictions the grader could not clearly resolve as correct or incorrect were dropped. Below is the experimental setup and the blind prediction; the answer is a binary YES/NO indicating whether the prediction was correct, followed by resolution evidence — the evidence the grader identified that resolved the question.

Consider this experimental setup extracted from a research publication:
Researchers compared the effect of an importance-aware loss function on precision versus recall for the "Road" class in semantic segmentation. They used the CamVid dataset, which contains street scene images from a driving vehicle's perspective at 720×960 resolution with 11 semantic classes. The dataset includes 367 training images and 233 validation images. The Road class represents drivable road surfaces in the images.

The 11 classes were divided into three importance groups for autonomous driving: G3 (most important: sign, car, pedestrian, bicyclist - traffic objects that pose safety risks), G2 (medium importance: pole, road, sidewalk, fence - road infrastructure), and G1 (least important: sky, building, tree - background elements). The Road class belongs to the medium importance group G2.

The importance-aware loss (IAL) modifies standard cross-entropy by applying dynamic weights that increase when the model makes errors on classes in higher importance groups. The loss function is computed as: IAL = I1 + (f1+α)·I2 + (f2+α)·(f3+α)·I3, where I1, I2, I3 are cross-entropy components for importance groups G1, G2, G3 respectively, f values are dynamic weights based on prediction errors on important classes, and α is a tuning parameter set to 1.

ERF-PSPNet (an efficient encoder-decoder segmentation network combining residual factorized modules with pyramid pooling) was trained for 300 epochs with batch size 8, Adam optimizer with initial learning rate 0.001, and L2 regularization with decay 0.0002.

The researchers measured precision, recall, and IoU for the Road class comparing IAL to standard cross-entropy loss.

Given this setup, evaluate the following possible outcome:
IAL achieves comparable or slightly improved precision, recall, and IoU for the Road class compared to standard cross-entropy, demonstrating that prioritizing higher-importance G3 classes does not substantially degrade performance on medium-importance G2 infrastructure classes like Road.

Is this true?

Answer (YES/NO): NO